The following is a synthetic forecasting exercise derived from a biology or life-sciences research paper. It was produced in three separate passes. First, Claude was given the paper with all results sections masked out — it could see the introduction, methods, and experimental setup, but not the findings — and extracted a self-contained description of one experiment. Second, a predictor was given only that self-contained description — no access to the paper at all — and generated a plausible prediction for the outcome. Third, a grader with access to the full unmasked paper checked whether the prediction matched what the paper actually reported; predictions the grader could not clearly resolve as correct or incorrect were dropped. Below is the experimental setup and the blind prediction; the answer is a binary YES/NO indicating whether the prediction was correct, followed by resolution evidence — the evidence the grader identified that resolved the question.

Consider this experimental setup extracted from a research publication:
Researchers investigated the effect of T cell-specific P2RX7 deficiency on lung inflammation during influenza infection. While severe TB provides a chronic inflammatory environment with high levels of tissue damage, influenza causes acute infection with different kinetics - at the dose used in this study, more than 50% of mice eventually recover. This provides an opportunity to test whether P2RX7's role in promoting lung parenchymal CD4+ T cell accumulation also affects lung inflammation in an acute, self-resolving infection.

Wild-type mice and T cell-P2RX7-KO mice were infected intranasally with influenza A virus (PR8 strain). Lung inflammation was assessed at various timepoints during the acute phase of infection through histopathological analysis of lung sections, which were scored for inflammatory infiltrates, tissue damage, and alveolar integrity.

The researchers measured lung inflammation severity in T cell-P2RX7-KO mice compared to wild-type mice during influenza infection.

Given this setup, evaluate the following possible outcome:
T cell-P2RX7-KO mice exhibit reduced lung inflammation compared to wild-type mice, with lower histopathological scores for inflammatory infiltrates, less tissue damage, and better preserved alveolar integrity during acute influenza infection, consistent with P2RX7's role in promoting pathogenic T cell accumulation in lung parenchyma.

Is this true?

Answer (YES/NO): YES